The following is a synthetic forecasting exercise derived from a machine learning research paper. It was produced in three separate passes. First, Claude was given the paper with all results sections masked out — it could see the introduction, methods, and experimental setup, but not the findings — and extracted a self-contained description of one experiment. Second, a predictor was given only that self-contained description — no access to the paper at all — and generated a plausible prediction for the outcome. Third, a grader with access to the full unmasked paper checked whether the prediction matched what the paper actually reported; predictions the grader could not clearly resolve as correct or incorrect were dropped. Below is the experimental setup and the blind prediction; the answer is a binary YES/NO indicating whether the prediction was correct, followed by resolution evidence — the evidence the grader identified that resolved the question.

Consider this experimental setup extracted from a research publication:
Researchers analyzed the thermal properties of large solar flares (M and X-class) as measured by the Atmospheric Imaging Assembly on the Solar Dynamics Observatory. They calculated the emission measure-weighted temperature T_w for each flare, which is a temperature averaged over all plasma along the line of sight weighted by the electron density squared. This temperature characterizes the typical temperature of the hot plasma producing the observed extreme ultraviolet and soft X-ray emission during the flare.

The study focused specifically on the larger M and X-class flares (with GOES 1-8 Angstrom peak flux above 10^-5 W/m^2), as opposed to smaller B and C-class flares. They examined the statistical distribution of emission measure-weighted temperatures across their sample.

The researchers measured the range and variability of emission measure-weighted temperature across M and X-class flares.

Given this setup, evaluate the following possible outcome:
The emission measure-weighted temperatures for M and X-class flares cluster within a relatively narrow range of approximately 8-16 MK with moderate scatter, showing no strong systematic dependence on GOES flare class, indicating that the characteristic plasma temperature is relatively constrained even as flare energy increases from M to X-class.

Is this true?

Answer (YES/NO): NO